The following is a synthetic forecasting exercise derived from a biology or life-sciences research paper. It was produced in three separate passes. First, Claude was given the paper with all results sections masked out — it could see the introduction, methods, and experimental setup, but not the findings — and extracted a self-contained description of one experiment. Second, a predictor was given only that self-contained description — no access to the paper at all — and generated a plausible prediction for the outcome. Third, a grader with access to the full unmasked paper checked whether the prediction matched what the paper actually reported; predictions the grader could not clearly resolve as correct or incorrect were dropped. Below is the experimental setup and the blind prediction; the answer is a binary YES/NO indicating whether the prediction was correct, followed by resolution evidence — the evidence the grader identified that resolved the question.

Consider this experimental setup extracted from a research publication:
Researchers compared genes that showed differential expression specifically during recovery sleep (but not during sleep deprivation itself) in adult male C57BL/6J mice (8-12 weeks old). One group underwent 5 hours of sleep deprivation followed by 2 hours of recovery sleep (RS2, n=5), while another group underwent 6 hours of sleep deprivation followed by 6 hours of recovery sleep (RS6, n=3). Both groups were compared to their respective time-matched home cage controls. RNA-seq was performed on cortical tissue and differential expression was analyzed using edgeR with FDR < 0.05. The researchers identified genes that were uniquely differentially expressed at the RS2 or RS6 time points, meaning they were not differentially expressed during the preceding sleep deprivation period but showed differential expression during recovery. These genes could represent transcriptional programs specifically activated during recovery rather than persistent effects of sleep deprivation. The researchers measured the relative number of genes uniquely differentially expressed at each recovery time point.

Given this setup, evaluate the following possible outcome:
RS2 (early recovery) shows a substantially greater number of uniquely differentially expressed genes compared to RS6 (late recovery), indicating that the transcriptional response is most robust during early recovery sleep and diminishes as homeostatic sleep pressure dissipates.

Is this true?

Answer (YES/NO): NO